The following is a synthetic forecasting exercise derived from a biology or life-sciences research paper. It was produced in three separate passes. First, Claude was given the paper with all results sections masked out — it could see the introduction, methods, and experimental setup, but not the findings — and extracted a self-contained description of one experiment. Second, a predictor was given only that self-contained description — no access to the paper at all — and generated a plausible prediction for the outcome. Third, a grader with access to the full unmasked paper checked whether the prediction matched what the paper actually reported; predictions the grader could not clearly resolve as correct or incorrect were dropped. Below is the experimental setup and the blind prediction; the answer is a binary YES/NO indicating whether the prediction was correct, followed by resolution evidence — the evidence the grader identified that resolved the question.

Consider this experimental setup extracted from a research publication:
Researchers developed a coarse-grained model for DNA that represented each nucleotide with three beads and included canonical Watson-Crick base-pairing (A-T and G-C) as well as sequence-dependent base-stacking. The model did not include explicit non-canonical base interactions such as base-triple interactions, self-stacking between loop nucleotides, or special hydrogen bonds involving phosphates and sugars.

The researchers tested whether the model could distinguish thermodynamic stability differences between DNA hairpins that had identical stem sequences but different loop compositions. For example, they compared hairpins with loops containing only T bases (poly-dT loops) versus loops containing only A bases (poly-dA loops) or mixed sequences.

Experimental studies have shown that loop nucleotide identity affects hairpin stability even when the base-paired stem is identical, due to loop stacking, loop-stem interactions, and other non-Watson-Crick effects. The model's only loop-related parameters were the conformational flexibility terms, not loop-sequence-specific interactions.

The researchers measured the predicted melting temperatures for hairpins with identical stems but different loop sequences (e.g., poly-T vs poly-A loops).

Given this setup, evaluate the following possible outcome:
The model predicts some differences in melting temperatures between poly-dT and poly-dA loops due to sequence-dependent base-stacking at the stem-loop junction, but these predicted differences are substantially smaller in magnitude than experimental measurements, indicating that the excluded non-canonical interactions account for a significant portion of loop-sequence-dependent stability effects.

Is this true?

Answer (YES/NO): NO